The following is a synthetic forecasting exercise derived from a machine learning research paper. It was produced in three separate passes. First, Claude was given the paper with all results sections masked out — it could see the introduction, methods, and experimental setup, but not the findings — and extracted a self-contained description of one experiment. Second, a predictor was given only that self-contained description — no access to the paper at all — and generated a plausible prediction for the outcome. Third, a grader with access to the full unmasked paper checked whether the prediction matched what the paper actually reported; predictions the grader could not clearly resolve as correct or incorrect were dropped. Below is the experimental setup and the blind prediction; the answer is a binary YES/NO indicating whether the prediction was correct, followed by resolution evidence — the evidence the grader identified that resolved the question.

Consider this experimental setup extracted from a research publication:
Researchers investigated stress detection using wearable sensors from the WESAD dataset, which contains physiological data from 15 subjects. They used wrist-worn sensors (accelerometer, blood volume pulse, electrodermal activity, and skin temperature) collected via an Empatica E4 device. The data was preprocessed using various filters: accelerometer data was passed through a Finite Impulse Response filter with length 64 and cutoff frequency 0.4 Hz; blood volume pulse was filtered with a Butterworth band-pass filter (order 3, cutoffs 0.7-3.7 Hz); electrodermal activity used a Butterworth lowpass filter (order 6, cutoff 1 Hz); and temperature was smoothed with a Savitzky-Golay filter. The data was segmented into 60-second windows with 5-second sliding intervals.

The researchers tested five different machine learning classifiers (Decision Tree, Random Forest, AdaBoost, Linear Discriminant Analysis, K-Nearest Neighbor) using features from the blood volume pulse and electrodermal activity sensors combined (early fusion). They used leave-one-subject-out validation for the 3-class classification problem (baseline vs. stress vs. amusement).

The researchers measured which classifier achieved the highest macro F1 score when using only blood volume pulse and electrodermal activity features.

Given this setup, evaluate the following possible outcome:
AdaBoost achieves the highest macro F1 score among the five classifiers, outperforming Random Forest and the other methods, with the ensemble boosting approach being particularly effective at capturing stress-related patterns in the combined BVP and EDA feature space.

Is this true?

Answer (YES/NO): NO